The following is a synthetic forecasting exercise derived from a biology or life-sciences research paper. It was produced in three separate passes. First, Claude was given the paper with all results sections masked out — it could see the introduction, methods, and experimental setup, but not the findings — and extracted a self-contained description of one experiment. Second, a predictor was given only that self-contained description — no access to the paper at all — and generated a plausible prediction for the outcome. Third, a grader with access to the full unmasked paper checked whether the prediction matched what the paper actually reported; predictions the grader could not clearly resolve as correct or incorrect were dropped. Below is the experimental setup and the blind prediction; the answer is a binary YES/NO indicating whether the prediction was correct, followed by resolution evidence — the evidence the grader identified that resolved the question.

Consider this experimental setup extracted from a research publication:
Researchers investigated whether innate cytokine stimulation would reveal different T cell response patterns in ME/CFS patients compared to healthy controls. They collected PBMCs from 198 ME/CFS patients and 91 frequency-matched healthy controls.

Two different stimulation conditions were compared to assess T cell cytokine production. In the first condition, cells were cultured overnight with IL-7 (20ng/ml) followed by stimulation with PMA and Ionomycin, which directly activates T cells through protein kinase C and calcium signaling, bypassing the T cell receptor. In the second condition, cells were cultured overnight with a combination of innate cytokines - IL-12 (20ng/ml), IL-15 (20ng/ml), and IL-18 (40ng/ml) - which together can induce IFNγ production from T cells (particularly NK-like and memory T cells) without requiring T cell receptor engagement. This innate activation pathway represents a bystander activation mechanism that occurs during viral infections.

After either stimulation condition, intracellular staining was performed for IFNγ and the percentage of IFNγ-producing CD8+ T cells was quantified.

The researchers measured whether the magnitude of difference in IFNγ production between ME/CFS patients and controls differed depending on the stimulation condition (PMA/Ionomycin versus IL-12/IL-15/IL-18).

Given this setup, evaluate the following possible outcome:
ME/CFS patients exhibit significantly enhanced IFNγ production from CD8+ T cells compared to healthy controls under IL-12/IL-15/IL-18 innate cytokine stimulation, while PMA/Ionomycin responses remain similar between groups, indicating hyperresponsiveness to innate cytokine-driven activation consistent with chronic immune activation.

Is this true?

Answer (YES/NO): NO